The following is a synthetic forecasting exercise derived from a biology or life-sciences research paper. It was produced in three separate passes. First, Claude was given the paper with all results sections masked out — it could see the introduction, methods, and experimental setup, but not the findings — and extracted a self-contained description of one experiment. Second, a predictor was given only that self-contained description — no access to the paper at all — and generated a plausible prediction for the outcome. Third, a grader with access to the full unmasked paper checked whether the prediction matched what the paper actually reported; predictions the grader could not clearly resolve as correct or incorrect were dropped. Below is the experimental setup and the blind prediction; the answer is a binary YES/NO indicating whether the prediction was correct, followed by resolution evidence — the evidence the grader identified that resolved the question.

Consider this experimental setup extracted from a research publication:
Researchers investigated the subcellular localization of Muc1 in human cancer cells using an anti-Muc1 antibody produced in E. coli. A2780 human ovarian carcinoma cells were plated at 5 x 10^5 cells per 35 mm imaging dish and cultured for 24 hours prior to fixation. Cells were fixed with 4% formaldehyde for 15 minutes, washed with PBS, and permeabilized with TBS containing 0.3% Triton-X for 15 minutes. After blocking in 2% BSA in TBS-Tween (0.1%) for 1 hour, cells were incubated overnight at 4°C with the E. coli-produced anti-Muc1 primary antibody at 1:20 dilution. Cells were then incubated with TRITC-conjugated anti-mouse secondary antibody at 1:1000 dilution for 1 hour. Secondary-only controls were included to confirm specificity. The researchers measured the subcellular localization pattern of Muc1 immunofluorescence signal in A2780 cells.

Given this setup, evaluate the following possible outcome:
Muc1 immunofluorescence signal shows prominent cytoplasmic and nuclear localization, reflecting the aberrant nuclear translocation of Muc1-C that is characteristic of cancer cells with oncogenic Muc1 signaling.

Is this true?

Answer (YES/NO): NO